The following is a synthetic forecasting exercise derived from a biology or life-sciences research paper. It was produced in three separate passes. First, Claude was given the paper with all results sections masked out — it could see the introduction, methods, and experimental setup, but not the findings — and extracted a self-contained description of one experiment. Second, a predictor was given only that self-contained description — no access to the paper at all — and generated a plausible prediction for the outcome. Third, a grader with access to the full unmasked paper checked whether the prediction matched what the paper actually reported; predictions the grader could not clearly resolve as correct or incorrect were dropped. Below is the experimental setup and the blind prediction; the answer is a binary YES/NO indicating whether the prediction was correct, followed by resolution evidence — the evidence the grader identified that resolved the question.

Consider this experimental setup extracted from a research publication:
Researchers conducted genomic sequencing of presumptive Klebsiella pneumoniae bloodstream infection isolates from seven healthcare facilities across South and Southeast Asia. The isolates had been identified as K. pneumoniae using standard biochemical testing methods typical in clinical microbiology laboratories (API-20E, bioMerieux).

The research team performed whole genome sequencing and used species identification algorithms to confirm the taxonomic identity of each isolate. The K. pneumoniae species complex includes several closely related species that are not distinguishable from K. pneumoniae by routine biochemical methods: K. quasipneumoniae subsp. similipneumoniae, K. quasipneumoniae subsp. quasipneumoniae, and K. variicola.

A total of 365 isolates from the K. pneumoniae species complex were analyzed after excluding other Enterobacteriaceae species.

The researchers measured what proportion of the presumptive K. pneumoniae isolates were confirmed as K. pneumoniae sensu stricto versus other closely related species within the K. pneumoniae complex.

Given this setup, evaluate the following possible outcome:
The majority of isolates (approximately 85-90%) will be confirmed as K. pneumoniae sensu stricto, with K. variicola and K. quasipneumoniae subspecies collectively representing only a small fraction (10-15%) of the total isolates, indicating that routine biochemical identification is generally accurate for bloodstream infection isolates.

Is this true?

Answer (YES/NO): NO